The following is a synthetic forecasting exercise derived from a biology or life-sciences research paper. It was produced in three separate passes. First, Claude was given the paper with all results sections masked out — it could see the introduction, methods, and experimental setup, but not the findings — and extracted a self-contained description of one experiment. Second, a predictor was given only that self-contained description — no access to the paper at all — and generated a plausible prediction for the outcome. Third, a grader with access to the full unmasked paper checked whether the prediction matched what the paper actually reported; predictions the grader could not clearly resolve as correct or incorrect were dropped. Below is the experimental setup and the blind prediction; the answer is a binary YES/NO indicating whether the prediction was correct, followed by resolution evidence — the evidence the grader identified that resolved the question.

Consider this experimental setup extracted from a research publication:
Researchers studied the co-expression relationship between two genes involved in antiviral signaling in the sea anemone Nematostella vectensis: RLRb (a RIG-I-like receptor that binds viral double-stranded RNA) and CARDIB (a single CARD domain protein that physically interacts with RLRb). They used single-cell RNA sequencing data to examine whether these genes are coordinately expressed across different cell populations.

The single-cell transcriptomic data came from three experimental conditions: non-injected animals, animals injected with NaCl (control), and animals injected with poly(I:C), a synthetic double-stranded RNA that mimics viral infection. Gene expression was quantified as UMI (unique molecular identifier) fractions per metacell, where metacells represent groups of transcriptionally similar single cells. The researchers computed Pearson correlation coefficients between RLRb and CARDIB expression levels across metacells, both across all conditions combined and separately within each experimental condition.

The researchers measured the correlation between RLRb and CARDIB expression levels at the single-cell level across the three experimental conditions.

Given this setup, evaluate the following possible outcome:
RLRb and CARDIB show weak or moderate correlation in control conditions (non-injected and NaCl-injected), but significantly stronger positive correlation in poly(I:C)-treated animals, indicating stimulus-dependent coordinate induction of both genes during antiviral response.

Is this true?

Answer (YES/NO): NO